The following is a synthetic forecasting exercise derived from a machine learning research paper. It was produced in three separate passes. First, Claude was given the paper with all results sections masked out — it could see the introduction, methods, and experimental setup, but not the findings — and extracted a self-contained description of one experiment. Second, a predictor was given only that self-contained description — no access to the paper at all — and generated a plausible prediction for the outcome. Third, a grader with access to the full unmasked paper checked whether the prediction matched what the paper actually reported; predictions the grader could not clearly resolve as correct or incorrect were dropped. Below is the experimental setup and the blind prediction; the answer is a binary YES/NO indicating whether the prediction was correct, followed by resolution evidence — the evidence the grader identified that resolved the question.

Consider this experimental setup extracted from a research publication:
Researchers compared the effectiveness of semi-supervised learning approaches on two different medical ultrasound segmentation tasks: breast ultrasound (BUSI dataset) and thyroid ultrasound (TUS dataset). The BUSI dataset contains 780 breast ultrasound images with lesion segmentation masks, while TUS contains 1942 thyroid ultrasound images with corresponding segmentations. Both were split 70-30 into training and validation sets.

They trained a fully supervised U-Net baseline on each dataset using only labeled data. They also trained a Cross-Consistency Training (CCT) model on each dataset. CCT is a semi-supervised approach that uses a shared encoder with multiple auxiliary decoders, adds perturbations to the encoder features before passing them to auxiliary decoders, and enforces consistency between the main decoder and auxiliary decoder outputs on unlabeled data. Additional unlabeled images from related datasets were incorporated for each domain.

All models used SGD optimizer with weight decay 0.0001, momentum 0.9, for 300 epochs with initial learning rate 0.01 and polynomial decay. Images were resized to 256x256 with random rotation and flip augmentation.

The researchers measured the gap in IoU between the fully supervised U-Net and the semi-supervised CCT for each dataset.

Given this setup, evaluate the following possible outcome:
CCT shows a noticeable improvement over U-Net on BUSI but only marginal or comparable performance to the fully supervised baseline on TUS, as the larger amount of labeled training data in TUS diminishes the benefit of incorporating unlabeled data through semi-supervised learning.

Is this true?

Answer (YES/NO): NO